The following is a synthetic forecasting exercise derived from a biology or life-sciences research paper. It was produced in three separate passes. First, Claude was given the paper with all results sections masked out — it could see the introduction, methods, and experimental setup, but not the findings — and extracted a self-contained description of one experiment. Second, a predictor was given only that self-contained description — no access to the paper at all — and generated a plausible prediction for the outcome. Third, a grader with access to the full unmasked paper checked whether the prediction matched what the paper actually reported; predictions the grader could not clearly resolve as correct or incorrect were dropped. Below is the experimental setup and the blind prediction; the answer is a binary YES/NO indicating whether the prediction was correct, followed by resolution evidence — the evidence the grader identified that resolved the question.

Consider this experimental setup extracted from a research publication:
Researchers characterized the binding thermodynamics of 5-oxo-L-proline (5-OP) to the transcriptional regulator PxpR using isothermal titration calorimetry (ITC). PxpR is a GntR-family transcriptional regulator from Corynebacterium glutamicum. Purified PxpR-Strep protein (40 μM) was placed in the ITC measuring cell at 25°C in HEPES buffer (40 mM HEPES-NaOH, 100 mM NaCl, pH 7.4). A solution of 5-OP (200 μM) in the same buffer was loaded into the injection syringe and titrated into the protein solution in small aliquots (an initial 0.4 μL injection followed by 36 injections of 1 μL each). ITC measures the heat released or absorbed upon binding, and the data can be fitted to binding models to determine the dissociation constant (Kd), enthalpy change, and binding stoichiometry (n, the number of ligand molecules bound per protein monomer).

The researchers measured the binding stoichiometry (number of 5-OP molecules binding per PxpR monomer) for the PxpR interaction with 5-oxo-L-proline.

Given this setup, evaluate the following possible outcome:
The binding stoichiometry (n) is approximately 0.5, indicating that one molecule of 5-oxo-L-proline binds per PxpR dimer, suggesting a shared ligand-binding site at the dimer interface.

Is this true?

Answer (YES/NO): NO